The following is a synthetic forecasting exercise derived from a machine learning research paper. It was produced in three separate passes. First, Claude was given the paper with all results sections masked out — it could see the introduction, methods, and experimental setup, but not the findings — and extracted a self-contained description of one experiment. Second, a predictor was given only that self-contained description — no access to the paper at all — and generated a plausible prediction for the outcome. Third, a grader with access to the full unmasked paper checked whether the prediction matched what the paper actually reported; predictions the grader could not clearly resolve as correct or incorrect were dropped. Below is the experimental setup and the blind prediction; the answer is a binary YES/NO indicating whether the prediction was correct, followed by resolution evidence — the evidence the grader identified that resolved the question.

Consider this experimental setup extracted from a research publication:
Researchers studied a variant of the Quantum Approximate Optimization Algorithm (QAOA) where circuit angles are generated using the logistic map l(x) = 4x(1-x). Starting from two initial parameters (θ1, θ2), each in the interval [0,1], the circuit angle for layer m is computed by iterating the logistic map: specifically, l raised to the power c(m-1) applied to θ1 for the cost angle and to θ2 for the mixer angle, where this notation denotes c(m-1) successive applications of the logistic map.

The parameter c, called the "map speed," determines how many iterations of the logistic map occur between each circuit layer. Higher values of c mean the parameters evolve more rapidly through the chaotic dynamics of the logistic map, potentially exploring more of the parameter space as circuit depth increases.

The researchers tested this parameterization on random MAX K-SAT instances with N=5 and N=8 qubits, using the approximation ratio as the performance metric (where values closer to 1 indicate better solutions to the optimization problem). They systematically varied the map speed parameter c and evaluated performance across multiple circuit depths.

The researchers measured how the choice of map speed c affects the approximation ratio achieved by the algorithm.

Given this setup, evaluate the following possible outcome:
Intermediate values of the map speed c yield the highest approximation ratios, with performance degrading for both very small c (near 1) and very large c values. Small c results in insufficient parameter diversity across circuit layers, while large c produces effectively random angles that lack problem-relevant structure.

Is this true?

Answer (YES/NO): NO